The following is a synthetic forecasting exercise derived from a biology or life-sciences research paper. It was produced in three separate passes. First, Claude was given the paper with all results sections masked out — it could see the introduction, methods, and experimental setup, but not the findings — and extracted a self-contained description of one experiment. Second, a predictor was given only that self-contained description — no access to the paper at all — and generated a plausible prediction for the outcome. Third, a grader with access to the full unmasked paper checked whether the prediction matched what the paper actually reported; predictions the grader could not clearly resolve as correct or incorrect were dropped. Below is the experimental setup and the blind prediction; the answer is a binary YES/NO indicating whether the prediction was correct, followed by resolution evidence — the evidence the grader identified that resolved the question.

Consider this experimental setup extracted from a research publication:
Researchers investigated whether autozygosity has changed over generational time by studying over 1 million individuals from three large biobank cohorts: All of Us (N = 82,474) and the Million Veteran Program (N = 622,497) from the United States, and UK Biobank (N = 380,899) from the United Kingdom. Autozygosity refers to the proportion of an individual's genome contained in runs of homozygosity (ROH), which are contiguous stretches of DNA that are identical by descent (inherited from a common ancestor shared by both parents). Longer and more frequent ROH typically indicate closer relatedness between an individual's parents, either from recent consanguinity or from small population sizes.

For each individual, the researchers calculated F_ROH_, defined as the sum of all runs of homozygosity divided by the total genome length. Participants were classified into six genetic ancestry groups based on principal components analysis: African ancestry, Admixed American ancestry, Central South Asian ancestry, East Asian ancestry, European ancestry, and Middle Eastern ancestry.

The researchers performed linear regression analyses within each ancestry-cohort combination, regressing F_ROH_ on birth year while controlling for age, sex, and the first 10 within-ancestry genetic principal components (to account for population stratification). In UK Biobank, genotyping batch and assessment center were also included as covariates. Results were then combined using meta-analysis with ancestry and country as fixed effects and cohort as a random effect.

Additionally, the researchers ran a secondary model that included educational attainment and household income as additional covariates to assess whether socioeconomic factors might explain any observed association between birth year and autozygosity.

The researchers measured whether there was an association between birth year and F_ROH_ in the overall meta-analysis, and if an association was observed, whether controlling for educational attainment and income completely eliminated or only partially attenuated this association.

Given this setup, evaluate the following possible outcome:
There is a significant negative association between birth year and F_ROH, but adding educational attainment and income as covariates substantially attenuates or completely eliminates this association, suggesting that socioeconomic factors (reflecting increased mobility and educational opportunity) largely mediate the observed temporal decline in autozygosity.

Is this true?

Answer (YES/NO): NO